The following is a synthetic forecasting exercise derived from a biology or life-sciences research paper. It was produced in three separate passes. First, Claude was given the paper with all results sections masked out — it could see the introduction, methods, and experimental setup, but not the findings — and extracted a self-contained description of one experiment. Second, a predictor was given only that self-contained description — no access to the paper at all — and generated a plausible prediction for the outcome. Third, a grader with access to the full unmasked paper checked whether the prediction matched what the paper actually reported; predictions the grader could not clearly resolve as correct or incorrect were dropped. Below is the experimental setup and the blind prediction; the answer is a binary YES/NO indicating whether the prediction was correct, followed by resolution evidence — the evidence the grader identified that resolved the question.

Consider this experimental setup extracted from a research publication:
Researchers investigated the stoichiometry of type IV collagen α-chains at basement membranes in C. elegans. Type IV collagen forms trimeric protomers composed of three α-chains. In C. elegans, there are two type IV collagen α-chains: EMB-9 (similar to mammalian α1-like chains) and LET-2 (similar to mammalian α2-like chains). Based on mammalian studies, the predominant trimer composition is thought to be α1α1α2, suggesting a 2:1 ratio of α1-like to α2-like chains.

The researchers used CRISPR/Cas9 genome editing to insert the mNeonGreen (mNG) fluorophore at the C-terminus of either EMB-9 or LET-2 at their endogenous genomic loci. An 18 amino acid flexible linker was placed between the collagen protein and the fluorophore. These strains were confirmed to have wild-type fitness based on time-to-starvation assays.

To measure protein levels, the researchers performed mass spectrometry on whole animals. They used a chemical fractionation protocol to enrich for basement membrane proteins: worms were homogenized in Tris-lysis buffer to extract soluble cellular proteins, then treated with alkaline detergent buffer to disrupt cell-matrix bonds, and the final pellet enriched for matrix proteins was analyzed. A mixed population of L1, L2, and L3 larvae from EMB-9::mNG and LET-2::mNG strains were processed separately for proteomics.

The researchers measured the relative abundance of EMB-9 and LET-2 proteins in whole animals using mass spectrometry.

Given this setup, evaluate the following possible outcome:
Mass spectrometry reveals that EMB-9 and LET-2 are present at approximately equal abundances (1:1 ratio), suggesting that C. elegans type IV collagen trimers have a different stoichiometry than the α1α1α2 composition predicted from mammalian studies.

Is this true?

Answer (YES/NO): NO